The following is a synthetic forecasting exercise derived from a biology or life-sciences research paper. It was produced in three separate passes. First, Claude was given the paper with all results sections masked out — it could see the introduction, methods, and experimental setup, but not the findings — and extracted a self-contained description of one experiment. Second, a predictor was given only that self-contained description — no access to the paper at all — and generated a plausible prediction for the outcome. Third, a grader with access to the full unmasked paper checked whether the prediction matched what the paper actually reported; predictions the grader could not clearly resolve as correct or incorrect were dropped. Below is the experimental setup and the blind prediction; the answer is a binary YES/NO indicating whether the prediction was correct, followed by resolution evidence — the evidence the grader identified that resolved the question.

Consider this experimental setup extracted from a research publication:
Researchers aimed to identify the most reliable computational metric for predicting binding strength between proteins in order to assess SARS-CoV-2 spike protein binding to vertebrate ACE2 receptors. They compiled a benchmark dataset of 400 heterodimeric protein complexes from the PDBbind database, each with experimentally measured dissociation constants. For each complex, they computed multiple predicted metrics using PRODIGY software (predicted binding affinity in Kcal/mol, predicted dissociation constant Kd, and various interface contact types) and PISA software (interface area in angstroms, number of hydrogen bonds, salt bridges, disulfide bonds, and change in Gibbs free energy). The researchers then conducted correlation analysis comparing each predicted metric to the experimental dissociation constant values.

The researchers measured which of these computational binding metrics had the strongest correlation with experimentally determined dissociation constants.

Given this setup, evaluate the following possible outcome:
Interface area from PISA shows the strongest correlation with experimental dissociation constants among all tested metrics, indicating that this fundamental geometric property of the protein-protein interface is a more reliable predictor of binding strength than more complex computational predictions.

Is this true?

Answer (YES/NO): NO